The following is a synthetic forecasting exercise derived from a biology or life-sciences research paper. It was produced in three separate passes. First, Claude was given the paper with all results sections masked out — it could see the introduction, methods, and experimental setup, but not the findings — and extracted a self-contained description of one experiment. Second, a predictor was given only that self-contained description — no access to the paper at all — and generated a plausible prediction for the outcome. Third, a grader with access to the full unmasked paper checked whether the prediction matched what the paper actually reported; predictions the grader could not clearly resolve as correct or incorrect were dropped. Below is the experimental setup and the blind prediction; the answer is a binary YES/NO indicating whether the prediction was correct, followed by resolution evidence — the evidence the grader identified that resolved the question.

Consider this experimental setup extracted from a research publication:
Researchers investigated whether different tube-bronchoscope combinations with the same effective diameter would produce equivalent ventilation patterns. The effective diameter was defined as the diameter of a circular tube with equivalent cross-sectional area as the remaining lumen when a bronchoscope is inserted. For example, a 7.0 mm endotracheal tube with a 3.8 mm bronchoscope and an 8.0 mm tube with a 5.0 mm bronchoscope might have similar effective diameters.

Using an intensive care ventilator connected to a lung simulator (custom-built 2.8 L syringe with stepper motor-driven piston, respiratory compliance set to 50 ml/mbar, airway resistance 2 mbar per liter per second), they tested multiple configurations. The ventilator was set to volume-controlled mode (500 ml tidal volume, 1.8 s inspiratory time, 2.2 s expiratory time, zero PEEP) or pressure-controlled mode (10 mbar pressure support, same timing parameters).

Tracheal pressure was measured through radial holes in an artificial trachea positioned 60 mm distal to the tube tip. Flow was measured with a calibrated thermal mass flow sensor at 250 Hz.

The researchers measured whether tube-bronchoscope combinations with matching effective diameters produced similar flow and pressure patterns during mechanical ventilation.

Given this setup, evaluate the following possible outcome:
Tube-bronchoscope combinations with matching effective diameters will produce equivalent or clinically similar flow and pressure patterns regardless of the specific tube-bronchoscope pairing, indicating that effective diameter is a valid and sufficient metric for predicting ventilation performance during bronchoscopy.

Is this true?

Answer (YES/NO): YES